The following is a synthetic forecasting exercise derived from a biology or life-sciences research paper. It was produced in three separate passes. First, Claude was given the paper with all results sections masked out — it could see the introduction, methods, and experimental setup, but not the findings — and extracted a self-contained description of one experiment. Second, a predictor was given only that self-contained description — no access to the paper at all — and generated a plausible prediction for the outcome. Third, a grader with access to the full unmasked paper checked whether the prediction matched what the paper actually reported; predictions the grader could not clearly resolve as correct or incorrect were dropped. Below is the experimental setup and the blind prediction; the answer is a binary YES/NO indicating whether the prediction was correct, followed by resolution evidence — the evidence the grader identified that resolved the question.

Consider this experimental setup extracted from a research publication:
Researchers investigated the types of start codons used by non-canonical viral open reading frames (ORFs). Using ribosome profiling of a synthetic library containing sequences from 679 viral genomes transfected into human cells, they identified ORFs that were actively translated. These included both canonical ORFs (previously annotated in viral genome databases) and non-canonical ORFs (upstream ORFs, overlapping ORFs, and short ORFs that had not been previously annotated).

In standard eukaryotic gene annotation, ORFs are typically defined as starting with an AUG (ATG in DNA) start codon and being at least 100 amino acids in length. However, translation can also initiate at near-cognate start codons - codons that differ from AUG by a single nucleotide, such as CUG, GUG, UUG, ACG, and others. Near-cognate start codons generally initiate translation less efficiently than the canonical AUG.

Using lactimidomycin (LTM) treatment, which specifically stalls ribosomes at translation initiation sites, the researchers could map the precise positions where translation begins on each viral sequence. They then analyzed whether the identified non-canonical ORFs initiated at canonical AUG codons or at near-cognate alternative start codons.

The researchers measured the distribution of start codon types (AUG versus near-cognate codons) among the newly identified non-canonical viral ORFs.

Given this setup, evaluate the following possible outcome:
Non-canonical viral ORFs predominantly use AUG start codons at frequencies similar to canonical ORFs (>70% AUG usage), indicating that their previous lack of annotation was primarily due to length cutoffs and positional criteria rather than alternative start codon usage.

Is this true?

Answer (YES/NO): NO